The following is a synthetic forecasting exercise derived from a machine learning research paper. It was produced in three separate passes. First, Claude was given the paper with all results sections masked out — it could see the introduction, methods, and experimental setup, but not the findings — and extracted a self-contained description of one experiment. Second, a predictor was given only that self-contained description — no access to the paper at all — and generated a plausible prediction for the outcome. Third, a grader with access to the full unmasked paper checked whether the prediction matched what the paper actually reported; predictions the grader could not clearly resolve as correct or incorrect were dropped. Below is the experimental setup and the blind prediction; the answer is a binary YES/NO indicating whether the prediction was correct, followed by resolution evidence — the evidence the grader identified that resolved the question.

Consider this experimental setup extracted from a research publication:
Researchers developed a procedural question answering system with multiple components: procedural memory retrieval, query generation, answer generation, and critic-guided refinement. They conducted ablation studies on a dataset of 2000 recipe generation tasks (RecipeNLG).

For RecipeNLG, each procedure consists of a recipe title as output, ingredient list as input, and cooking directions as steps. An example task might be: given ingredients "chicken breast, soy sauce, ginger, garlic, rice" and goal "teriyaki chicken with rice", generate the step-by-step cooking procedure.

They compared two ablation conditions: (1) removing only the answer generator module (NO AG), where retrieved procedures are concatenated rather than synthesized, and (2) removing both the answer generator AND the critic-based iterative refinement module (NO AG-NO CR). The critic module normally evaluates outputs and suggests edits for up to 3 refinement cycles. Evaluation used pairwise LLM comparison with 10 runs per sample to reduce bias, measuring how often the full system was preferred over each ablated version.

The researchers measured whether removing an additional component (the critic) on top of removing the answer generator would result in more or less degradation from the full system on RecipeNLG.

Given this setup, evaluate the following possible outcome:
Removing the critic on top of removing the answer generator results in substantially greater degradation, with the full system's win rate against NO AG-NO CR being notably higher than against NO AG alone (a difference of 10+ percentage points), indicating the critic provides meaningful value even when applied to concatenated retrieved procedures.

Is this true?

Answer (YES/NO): YES